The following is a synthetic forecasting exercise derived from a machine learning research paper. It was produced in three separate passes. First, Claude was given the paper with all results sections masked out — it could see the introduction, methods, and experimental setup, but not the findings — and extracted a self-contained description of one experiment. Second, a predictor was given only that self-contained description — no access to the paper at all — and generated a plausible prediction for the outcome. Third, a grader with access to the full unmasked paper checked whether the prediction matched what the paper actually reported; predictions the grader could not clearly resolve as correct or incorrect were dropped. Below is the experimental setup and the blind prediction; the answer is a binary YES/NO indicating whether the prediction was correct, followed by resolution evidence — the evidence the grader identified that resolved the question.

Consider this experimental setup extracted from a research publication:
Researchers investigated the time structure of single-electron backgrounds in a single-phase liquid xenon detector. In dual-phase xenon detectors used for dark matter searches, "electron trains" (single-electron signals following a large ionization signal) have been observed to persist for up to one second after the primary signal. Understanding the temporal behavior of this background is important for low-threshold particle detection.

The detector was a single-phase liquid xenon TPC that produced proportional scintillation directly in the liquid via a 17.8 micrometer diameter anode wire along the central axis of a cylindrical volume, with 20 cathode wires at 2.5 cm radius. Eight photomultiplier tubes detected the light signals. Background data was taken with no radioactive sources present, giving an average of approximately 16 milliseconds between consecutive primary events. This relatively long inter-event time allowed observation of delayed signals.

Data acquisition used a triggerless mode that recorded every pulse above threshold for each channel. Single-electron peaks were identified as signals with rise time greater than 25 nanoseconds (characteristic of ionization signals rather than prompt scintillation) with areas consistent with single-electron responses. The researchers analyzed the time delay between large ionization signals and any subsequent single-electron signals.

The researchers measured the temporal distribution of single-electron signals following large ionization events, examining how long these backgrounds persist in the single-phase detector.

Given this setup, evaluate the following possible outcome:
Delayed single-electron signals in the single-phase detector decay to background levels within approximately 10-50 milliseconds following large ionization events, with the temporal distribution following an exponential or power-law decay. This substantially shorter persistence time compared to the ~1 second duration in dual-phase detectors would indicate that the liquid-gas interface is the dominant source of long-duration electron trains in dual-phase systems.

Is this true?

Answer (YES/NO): NO